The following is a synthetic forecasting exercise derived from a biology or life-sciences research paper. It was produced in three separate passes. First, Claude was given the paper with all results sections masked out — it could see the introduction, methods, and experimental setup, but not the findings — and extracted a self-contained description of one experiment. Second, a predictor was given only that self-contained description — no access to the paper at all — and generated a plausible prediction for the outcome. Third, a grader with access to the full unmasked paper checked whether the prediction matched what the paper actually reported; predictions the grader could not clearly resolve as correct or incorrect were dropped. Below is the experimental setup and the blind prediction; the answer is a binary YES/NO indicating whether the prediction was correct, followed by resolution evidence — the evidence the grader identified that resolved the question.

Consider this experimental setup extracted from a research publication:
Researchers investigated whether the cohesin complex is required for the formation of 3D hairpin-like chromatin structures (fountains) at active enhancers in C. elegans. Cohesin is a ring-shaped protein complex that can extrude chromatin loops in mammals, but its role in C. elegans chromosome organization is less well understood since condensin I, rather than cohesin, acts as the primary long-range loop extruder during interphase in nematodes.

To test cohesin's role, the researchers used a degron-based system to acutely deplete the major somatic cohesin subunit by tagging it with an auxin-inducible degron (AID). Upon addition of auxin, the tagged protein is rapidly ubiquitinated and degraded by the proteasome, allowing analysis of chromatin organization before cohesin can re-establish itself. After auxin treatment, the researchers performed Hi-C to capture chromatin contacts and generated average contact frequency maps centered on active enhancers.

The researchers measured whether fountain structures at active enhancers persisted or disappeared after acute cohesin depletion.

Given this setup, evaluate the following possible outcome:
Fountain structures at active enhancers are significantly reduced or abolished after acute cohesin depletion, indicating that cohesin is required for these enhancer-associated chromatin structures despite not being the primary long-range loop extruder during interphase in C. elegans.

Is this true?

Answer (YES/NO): YES